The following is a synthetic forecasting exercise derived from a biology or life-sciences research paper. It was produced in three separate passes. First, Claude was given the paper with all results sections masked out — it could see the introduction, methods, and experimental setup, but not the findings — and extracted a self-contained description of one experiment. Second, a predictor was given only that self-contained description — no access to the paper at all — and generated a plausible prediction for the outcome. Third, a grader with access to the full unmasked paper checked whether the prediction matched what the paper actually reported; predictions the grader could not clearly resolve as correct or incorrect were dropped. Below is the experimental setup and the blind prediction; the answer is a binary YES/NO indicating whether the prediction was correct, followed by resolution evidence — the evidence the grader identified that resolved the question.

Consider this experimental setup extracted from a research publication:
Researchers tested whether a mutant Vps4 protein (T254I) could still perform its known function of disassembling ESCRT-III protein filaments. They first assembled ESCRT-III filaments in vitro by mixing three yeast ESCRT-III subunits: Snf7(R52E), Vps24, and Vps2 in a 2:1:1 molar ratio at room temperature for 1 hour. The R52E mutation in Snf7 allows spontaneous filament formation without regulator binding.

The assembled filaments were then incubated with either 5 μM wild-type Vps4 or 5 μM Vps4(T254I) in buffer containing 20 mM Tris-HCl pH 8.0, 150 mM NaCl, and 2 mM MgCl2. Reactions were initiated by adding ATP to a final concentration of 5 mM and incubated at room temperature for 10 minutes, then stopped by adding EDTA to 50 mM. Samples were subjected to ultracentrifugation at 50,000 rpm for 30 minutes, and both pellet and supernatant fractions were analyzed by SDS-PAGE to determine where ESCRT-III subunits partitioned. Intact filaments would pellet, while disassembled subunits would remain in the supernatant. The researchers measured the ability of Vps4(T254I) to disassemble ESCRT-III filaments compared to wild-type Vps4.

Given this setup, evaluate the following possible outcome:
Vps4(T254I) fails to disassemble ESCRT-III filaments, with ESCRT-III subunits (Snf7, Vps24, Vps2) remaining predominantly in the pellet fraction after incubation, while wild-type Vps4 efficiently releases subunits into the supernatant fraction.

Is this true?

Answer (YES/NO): NO